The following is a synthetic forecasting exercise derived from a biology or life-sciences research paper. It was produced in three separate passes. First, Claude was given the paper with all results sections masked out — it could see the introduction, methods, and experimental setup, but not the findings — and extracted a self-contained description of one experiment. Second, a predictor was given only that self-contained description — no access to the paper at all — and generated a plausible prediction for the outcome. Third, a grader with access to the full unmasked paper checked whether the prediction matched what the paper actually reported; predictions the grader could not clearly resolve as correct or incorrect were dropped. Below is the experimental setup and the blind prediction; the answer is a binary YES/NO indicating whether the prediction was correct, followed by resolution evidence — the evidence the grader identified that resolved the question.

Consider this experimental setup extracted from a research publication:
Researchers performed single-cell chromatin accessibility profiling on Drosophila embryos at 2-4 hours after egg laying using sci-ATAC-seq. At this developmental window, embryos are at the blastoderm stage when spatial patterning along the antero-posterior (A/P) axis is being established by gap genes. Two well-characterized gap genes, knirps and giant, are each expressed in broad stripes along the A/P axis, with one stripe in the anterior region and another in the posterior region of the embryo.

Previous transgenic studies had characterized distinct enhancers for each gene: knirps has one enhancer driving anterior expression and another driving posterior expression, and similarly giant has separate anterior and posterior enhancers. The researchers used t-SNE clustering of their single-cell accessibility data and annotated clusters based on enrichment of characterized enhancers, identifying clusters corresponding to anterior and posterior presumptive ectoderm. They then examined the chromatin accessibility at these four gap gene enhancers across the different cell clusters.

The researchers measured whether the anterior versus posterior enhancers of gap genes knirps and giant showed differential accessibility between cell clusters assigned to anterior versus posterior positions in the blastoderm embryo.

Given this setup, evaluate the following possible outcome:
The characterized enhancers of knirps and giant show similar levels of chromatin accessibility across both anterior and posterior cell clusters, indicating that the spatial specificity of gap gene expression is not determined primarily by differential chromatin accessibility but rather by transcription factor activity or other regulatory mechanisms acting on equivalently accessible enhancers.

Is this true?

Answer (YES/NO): NO